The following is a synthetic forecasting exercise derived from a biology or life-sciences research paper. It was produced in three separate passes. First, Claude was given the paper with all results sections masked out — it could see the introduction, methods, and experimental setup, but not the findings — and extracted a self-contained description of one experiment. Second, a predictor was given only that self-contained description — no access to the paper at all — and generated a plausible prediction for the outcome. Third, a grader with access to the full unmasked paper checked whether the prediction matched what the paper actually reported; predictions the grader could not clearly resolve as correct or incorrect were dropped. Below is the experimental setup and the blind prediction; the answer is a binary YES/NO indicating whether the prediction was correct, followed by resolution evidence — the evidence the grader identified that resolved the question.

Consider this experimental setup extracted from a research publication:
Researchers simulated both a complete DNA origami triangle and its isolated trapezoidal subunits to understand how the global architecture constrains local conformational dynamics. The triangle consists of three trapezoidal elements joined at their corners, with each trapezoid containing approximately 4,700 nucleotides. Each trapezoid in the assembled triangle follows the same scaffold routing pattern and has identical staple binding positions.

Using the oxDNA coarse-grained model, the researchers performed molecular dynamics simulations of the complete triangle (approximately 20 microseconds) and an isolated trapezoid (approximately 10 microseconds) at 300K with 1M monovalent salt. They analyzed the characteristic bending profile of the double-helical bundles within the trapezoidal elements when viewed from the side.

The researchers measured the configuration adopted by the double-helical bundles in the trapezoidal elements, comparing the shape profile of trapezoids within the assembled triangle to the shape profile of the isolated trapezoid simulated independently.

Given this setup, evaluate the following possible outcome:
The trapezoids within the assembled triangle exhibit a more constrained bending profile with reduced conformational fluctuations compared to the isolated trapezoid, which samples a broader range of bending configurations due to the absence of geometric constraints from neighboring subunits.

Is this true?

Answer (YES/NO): YES